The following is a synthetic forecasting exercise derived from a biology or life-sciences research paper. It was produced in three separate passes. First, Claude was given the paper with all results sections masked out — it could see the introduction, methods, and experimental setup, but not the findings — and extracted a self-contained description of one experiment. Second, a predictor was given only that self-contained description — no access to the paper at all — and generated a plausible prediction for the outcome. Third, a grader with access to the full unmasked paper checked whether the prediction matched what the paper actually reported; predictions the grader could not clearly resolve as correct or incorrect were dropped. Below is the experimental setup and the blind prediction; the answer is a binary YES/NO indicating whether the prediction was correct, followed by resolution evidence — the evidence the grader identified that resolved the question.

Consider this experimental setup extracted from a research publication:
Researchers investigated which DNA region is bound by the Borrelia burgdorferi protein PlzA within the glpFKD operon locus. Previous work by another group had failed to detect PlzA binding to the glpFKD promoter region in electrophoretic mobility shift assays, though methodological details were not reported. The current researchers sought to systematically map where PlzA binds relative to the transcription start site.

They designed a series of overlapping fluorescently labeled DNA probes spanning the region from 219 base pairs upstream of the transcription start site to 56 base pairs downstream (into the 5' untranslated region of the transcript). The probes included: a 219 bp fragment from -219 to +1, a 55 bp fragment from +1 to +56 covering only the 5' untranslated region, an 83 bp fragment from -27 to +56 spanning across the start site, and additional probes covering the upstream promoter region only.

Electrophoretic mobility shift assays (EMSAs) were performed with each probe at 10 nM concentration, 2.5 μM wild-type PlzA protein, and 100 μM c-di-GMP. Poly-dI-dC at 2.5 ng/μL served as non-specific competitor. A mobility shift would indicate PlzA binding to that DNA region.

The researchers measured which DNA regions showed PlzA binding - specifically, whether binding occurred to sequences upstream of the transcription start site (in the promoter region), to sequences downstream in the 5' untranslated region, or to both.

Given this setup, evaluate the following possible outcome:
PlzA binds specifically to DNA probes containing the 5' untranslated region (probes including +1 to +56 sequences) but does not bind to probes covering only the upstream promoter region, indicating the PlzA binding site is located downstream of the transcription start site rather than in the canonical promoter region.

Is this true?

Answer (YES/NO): NO